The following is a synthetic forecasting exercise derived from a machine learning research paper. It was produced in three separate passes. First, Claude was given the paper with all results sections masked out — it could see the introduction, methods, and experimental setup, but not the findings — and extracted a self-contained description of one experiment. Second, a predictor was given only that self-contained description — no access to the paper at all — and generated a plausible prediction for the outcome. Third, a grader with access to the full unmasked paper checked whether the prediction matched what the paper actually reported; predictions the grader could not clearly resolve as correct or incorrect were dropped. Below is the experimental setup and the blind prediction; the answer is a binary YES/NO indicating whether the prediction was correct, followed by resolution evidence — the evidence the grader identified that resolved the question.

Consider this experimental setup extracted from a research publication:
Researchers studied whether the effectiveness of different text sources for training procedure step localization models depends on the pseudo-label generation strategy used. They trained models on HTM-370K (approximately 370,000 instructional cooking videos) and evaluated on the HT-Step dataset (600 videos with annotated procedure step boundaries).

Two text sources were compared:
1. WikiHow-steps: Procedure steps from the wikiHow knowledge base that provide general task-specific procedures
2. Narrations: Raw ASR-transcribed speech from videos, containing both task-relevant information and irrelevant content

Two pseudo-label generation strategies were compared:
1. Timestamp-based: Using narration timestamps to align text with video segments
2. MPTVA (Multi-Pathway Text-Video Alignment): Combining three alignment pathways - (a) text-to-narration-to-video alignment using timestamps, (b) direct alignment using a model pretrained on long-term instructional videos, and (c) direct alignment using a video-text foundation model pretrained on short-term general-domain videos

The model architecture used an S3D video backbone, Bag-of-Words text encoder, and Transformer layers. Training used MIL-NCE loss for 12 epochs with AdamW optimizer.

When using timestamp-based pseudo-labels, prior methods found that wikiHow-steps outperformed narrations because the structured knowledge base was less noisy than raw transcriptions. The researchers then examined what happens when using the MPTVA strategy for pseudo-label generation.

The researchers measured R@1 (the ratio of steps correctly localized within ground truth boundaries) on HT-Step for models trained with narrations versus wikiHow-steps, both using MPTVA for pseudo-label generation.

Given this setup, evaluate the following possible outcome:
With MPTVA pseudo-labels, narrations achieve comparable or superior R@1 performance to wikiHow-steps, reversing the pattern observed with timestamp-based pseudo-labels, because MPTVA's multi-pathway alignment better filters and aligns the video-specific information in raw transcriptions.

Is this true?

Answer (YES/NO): YES